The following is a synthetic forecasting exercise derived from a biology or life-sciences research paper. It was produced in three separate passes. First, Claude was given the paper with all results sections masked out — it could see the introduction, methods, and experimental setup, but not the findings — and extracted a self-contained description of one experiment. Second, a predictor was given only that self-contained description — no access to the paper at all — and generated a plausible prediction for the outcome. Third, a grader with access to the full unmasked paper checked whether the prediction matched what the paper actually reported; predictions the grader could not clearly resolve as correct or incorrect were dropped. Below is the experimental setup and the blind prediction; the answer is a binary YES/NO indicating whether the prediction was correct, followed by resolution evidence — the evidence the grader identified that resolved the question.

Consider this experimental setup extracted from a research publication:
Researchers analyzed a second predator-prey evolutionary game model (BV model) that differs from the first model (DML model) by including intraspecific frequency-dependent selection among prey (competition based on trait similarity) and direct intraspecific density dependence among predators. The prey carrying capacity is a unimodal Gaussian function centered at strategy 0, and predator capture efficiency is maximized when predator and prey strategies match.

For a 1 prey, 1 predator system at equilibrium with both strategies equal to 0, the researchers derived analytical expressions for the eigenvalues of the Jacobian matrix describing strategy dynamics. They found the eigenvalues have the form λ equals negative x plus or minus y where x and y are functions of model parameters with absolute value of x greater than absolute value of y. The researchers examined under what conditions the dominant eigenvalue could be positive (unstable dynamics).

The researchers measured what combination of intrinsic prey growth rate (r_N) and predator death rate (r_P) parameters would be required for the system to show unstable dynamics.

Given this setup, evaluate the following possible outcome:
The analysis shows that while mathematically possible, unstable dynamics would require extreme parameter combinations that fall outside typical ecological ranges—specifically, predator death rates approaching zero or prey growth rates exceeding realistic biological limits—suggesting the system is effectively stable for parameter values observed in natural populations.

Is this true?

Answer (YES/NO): NO